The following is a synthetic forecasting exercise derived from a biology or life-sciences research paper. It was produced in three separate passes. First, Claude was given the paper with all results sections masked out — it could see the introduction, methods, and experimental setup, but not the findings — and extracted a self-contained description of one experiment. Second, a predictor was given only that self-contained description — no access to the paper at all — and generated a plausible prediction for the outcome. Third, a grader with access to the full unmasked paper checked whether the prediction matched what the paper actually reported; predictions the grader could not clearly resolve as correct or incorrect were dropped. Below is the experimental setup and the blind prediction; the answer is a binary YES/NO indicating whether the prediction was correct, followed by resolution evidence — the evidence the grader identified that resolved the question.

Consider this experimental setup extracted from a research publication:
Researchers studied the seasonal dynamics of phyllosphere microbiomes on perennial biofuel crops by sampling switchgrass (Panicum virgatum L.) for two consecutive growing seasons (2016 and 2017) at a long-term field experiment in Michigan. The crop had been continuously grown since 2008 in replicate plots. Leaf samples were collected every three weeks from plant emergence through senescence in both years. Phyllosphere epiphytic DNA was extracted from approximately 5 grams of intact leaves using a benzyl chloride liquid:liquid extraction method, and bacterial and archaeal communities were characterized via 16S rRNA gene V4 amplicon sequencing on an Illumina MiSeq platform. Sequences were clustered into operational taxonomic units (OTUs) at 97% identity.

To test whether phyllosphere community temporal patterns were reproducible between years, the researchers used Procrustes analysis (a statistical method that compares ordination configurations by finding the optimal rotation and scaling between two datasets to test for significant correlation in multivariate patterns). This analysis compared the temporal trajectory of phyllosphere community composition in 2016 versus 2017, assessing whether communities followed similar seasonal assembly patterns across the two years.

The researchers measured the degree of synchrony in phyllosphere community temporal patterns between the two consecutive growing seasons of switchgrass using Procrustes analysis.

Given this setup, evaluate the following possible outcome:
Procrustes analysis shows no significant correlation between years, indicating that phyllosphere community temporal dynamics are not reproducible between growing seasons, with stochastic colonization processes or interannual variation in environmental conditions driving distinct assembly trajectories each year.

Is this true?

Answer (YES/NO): NO